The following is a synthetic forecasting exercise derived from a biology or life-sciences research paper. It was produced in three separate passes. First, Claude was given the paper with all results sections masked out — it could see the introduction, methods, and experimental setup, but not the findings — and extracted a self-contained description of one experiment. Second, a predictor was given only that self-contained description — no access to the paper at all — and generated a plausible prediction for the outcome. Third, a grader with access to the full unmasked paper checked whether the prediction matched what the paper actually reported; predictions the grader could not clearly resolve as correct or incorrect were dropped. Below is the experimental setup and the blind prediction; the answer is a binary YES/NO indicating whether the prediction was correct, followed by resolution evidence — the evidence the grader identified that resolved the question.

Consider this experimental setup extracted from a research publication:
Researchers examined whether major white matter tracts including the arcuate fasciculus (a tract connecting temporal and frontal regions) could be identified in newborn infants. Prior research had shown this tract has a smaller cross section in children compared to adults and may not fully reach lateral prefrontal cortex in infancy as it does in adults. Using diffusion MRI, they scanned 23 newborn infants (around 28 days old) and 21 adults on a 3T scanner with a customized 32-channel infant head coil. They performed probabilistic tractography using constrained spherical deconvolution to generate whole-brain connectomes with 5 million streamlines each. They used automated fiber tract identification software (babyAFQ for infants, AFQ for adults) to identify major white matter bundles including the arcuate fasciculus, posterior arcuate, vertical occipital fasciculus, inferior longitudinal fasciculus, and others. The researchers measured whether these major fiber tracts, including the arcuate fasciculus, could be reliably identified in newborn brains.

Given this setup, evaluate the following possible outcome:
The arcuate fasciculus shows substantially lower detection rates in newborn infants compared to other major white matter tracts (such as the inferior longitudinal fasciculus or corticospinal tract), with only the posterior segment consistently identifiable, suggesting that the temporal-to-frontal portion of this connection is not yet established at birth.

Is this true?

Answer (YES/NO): NO